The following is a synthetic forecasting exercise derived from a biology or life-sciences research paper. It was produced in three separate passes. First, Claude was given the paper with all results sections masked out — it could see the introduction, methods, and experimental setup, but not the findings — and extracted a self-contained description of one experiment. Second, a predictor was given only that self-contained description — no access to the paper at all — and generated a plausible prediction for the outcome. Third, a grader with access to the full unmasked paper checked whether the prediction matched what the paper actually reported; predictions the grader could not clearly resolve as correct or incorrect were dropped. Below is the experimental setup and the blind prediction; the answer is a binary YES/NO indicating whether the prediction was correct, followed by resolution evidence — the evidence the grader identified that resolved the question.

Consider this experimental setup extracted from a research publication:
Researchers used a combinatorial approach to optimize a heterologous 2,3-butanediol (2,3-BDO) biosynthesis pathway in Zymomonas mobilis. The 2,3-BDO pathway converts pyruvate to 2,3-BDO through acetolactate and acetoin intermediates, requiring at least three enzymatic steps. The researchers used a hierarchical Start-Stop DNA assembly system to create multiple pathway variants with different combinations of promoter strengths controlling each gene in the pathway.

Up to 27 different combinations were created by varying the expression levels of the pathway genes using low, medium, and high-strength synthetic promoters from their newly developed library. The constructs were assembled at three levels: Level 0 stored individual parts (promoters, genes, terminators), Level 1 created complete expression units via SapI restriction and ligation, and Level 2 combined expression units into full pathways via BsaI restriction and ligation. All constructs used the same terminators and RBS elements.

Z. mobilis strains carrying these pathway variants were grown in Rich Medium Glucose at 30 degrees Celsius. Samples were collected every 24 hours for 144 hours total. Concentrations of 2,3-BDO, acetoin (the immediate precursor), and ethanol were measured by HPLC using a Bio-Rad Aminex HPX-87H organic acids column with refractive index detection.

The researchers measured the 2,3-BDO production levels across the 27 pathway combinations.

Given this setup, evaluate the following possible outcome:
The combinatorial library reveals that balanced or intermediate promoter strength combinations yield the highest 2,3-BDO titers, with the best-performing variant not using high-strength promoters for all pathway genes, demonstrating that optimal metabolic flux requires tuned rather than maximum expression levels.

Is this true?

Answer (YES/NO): NO